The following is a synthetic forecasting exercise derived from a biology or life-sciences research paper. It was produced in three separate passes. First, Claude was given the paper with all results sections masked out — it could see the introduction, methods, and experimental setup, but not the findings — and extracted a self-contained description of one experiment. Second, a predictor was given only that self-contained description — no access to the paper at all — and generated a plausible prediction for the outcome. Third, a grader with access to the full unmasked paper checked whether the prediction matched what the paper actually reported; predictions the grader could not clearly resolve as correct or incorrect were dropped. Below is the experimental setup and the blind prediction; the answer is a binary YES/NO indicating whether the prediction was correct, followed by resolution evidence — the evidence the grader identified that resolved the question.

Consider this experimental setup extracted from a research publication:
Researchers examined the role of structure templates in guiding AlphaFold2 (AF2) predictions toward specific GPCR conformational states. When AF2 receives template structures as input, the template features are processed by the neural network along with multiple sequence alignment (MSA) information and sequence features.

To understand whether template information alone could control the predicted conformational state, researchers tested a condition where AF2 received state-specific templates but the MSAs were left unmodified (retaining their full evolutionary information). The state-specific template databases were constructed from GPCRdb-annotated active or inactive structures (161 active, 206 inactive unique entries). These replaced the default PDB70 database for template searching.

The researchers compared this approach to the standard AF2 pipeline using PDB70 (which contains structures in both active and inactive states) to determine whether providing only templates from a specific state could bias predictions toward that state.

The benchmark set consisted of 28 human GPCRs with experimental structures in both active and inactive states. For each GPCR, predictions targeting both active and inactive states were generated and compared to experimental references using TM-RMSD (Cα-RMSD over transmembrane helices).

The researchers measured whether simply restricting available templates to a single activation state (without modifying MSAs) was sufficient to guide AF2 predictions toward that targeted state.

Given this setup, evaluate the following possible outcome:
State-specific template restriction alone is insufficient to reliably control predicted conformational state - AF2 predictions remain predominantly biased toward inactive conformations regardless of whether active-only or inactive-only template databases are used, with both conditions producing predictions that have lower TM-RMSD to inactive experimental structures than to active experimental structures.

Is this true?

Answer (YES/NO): YES